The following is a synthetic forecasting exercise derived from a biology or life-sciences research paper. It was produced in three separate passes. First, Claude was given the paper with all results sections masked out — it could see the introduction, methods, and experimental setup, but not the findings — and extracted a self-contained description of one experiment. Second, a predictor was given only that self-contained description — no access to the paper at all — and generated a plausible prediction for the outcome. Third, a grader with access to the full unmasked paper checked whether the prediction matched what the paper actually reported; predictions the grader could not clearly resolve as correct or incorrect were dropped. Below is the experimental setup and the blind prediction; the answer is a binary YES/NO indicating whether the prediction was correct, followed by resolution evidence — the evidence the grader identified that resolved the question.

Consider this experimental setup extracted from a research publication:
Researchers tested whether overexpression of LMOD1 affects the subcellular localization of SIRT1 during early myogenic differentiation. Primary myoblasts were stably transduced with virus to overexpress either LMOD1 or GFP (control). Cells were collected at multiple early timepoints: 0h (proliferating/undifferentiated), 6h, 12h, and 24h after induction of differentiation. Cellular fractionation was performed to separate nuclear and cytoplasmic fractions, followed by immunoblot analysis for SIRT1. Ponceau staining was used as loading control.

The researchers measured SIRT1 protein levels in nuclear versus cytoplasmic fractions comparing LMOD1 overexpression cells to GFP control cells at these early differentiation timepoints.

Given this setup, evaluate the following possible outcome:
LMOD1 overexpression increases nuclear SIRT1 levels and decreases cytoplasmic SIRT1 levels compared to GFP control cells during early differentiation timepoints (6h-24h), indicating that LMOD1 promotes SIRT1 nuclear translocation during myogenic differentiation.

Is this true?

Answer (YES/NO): NO